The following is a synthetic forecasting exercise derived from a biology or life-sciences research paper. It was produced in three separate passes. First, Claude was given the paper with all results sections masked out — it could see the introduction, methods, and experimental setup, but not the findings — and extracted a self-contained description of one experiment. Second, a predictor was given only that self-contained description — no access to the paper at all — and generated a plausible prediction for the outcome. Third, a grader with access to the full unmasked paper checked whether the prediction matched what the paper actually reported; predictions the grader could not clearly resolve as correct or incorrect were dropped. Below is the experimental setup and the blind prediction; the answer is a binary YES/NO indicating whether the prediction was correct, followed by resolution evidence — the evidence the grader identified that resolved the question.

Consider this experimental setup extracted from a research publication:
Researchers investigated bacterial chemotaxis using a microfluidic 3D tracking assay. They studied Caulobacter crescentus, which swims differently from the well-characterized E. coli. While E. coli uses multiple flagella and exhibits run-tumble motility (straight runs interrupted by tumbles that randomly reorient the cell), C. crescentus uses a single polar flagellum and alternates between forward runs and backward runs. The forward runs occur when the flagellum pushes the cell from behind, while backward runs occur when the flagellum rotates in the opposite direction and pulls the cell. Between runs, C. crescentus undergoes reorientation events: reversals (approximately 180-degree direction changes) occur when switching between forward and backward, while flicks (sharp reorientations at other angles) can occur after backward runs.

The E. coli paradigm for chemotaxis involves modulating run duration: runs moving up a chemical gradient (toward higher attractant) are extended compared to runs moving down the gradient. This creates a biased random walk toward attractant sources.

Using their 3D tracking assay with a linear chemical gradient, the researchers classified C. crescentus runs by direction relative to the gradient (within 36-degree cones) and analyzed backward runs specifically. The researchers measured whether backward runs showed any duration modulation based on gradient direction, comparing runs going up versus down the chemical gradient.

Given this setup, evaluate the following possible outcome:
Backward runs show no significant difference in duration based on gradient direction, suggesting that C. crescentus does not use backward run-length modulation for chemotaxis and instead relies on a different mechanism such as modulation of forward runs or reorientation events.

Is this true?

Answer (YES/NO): NO